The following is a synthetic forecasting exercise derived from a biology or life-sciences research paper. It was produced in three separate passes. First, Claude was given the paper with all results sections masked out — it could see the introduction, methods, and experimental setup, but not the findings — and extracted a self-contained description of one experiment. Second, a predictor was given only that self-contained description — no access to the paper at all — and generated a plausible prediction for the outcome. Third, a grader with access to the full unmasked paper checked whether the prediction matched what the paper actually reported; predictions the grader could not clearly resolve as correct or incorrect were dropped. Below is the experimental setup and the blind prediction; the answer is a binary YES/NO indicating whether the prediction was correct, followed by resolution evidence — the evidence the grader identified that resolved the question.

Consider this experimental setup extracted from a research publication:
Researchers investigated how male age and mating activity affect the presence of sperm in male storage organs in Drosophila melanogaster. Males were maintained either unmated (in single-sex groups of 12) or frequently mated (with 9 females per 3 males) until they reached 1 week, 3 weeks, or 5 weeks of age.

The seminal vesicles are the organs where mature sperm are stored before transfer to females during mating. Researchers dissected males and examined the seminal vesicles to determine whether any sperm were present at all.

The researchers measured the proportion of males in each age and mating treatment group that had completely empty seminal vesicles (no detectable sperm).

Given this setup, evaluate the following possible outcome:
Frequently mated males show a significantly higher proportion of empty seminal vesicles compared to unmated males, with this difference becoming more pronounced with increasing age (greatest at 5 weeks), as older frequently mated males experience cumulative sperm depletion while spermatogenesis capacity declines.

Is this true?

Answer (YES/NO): YES